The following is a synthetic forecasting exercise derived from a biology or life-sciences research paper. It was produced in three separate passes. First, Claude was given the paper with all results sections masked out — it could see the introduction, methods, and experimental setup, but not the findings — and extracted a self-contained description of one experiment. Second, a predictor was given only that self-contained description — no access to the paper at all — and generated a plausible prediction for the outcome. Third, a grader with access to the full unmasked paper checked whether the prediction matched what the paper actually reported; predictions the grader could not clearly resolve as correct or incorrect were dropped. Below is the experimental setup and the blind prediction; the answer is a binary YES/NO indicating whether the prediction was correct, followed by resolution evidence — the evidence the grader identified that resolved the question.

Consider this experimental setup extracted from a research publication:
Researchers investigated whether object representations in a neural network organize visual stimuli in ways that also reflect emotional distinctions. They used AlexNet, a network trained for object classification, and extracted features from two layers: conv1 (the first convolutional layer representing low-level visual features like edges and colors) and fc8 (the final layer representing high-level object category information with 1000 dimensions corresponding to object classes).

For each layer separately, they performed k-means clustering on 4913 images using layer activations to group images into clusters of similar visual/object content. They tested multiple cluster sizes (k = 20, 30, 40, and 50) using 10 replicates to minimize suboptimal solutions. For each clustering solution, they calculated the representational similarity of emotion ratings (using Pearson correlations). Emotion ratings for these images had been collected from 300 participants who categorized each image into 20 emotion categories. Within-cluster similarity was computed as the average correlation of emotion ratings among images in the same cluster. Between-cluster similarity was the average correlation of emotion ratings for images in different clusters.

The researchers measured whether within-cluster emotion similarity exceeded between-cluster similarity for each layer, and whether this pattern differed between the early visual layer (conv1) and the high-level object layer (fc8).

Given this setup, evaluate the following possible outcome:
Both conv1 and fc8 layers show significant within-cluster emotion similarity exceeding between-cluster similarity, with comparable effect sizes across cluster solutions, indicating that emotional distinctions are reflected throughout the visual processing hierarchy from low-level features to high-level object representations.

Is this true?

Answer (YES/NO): NO